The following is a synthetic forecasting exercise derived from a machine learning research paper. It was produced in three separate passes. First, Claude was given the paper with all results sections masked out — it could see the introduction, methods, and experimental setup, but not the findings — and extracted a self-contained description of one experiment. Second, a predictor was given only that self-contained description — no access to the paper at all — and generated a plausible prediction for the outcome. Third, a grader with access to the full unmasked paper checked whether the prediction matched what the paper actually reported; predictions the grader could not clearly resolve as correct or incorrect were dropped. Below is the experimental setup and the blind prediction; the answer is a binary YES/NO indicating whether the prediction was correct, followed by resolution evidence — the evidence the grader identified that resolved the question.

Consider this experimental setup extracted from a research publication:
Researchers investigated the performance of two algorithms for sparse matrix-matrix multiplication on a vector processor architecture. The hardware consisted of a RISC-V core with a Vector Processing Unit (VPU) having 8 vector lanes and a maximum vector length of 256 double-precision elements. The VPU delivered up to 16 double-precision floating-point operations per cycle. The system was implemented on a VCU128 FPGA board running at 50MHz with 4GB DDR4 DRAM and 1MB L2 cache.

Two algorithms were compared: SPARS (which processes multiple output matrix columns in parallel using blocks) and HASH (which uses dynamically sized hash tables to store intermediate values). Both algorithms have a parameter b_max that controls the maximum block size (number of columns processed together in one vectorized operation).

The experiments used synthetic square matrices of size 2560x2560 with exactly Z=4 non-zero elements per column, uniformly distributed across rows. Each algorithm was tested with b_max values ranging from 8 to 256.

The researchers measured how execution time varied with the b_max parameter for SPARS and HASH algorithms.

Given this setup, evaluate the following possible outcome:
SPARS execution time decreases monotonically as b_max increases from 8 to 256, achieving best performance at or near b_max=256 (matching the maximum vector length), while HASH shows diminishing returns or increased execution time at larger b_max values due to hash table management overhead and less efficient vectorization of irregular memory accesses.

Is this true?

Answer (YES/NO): NO